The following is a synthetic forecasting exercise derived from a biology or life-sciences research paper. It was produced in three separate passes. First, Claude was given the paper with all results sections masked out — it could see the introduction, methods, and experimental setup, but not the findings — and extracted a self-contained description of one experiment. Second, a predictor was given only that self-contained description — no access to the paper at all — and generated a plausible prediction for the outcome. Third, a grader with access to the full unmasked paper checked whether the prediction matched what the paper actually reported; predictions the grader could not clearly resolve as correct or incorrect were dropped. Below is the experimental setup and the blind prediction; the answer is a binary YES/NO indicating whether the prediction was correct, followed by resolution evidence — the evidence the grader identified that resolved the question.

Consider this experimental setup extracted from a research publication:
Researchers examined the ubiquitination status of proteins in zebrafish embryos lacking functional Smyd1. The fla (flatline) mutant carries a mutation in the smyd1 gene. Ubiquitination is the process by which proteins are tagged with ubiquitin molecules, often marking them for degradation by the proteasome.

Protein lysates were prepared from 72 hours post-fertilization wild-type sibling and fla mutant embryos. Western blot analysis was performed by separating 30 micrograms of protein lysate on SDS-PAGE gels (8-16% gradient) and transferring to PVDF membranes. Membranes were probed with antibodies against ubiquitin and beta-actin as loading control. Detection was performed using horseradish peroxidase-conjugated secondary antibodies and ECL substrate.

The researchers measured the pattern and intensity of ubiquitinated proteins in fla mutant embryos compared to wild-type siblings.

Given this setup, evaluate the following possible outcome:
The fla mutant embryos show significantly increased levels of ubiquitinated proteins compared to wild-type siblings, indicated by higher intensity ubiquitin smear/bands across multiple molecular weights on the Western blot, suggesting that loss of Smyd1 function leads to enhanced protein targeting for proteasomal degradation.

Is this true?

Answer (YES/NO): YES